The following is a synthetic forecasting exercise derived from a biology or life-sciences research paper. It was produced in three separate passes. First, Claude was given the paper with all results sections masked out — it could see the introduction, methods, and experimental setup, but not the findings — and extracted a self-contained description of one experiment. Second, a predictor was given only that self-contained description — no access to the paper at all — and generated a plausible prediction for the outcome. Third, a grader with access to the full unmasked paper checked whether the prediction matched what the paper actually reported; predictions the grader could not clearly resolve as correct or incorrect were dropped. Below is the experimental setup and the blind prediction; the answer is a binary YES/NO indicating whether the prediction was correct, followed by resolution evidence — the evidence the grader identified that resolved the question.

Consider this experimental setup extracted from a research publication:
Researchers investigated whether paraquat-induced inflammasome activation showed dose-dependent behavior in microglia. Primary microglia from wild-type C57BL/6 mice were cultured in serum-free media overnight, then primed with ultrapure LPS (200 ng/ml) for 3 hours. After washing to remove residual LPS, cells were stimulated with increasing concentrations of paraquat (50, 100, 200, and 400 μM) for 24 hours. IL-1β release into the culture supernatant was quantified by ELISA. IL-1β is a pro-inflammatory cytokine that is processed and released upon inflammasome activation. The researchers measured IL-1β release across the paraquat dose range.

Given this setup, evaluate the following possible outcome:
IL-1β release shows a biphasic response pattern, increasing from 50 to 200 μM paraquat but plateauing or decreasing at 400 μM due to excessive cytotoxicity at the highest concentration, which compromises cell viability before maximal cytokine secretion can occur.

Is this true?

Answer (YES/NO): NO